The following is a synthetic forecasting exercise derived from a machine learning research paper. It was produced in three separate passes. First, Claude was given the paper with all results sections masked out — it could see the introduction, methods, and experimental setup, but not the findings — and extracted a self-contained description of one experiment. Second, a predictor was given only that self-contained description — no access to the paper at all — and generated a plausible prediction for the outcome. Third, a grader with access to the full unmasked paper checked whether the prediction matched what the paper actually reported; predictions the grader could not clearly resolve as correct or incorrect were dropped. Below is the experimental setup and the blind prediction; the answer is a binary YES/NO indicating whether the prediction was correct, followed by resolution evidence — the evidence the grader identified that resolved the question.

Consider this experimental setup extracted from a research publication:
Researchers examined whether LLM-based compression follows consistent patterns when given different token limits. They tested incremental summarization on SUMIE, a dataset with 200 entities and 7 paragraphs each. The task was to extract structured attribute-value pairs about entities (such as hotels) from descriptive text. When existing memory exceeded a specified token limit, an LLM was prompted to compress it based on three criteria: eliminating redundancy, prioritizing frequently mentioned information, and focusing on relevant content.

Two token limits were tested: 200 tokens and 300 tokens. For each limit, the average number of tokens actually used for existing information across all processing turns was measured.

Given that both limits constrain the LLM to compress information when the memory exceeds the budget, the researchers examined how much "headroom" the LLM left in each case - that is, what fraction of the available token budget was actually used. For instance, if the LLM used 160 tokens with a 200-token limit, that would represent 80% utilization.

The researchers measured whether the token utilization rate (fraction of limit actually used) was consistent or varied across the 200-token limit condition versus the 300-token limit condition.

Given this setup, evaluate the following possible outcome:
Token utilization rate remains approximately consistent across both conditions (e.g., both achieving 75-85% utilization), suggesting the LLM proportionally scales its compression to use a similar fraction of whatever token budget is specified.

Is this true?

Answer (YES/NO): NO